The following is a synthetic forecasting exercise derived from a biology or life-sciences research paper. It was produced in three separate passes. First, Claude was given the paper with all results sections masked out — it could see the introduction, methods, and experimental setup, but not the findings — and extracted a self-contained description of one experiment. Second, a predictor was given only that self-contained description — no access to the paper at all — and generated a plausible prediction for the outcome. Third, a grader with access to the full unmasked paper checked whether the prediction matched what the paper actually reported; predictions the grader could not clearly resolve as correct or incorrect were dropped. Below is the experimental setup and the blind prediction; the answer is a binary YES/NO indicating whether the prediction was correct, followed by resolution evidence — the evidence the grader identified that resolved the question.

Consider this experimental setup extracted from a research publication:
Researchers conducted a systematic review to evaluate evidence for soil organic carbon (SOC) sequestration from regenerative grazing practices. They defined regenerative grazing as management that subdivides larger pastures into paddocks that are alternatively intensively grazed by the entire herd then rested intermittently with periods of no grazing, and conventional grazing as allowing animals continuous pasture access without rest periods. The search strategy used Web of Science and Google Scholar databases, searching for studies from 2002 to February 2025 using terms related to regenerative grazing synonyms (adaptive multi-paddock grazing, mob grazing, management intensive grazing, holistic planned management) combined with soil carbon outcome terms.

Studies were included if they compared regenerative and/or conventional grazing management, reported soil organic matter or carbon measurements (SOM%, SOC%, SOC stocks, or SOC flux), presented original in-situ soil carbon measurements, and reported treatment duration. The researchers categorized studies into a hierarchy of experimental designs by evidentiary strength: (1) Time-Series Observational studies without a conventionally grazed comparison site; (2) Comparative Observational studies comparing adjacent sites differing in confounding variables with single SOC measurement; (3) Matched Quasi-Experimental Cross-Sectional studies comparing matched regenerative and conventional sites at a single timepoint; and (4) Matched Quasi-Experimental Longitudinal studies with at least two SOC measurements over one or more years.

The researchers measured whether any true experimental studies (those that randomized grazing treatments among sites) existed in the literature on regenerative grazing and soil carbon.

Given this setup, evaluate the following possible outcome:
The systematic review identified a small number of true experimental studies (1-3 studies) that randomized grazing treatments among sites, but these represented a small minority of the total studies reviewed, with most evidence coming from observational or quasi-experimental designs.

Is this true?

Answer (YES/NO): NO